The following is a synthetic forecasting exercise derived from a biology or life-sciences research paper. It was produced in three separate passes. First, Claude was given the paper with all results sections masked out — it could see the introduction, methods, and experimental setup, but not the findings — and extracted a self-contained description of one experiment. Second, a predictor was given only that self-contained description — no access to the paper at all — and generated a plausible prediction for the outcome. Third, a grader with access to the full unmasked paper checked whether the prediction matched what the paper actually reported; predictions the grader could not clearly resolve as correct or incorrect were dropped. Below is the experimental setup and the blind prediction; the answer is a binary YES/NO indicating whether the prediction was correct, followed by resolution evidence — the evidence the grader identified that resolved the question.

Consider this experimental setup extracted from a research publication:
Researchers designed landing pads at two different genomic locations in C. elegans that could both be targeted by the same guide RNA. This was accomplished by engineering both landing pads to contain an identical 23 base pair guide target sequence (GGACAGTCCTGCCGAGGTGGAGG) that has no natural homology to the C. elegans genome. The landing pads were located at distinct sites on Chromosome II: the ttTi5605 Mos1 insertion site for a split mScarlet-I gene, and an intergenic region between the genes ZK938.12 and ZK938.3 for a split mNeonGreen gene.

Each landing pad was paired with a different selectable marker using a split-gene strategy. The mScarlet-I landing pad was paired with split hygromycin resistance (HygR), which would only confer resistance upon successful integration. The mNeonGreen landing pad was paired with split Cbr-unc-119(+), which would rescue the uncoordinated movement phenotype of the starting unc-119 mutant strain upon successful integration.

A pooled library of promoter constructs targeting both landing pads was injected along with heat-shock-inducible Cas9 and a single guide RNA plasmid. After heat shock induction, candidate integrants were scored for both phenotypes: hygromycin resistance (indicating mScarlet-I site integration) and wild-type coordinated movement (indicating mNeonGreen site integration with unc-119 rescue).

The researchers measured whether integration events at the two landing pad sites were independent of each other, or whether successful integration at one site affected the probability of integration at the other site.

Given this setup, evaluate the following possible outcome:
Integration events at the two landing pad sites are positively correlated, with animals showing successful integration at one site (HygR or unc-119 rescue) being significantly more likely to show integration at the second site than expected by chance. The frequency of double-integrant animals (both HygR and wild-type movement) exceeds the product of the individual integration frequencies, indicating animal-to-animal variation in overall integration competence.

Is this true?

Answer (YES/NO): YES